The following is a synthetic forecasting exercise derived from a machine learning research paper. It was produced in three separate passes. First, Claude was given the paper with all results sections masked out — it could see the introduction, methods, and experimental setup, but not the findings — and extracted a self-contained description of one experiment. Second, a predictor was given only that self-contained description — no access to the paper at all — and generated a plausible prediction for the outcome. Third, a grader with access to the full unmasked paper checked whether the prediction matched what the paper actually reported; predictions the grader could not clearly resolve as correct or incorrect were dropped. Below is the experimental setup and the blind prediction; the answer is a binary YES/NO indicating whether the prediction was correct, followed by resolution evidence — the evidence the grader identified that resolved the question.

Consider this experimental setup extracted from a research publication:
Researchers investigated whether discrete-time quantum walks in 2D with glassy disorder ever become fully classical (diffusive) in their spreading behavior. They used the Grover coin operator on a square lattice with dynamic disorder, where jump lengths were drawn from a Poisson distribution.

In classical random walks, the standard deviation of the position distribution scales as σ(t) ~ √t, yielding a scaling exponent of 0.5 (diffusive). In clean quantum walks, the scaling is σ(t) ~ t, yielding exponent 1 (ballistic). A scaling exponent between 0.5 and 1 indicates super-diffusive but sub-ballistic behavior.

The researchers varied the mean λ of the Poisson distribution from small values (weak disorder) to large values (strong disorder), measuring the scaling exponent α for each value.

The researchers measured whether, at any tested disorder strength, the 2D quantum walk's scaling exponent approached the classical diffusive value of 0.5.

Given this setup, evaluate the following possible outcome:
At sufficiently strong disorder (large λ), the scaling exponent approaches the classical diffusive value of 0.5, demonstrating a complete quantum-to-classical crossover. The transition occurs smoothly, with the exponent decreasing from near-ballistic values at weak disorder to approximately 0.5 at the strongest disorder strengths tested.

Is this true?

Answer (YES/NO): NO